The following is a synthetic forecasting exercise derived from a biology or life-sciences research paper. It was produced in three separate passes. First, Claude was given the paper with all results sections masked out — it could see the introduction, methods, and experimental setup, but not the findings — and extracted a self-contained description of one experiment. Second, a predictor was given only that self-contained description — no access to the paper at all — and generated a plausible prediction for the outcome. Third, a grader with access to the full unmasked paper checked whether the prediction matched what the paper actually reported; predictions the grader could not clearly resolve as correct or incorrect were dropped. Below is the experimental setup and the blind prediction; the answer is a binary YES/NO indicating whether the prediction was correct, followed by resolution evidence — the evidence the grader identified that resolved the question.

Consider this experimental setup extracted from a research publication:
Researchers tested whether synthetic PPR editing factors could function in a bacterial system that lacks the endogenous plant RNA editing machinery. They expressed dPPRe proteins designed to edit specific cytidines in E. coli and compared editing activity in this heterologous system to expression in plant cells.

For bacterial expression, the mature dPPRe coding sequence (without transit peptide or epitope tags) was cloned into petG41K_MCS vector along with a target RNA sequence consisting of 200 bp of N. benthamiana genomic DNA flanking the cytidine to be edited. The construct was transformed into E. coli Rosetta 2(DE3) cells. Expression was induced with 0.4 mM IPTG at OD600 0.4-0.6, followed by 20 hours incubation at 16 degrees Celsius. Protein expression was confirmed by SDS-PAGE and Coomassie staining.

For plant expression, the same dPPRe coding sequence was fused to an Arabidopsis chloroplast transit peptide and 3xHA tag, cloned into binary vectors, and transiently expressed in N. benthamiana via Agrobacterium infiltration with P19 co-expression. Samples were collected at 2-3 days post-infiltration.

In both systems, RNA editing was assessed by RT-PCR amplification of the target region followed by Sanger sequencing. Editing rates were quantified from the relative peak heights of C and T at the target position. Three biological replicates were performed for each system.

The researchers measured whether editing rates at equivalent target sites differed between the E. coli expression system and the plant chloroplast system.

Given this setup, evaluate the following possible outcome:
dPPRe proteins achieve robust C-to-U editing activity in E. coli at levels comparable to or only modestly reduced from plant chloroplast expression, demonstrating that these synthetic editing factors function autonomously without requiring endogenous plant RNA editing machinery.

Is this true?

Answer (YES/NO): YES